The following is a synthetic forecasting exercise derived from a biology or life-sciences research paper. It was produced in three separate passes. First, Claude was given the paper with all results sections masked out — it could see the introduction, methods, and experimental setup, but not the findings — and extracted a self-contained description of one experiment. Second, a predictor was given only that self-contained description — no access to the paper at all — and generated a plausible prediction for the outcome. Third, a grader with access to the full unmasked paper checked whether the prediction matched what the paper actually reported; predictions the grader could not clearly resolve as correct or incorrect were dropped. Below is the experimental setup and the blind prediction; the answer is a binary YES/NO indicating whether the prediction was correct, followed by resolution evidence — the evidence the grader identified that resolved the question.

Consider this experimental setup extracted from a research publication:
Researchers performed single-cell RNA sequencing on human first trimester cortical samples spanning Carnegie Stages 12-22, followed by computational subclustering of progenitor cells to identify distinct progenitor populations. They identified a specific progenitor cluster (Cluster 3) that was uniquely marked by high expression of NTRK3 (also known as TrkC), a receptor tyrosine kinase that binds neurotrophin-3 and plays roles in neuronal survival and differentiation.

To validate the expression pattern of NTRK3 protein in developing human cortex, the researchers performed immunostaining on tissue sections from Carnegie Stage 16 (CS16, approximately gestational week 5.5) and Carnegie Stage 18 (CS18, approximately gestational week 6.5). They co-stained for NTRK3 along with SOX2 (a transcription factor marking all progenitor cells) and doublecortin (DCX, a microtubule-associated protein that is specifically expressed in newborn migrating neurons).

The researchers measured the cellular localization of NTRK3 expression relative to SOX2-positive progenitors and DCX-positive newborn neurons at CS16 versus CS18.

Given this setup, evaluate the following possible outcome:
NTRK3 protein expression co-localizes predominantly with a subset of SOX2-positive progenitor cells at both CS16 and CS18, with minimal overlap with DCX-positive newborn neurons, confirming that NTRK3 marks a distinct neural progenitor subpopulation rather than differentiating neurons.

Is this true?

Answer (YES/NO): NO